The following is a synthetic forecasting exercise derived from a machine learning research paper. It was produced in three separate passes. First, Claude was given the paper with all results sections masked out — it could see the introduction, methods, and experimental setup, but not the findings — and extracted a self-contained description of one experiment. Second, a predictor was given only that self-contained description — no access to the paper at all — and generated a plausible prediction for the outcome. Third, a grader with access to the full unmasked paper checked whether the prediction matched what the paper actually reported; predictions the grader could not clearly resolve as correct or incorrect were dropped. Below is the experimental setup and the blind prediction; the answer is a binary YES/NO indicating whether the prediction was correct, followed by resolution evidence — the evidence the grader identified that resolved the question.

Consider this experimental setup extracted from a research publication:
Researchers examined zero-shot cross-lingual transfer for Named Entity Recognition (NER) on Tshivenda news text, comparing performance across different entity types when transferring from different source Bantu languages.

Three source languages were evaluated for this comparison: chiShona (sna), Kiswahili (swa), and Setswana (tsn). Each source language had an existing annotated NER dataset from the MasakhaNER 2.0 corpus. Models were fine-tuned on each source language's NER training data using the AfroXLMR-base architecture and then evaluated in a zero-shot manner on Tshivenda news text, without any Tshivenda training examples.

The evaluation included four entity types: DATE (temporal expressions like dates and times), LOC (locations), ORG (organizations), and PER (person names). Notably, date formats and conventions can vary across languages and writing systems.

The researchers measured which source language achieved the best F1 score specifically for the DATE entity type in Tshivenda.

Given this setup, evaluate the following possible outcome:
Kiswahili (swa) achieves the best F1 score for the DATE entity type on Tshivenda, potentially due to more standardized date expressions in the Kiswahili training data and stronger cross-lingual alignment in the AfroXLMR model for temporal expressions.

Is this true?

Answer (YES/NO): YES